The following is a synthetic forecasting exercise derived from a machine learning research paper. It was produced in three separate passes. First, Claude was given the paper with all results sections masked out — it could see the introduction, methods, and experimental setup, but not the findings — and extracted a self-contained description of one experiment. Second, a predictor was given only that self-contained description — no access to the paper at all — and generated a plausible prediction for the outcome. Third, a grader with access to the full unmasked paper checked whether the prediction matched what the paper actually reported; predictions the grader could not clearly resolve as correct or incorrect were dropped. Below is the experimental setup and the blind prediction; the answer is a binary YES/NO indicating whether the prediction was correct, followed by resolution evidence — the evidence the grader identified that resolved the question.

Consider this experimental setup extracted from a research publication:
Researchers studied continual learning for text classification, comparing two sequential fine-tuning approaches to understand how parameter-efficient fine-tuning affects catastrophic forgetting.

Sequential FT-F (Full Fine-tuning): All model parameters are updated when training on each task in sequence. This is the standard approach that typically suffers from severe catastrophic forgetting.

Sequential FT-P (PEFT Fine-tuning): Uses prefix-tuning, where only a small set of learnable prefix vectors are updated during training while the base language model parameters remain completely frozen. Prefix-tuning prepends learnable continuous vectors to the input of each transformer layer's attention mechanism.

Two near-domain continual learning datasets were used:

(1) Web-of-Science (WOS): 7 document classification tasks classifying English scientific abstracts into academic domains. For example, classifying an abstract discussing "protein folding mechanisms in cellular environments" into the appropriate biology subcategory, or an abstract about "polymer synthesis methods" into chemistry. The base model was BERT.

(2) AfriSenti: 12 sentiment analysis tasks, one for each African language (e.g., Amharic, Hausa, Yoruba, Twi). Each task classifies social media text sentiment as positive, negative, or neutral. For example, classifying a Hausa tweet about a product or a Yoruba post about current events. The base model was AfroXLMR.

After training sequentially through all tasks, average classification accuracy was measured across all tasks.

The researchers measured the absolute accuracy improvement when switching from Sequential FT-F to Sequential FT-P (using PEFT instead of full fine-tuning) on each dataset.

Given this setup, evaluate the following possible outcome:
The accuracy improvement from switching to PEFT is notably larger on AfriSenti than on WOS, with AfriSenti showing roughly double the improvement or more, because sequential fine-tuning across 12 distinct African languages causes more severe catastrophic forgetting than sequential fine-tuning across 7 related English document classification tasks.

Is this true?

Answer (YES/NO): YES